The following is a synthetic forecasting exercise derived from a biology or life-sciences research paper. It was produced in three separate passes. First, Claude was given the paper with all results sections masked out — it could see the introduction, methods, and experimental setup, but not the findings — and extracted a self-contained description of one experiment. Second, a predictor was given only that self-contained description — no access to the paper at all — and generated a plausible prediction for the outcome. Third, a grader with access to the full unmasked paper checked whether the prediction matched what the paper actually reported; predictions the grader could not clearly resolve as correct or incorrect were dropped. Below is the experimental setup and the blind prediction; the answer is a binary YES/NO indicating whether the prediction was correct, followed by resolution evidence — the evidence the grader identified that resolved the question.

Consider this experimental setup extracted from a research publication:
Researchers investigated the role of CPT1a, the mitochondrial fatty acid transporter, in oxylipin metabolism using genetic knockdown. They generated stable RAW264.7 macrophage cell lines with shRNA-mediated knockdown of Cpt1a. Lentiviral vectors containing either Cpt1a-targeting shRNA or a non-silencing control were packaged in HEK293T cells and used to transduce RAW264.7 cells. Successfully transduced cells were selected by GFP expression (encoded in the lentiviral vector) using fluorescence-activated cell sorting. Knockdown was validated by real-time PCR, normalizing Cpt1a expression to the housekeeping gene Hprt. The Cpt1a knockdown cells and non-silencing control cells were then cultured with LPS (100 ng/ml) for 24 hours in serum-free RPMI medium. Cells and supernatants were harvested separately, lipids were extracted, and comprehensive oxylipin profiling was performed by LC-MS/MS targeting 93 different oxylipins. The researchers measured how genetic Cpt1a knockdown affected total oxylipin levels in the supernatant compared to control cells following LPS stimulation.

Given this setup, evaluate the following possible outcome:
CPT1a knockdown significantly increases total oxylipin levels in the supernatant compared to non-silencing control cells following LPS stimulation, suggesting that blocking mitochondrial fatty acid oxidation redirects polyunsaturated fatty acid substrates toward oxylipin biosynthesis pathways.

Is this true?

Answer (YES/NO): NO